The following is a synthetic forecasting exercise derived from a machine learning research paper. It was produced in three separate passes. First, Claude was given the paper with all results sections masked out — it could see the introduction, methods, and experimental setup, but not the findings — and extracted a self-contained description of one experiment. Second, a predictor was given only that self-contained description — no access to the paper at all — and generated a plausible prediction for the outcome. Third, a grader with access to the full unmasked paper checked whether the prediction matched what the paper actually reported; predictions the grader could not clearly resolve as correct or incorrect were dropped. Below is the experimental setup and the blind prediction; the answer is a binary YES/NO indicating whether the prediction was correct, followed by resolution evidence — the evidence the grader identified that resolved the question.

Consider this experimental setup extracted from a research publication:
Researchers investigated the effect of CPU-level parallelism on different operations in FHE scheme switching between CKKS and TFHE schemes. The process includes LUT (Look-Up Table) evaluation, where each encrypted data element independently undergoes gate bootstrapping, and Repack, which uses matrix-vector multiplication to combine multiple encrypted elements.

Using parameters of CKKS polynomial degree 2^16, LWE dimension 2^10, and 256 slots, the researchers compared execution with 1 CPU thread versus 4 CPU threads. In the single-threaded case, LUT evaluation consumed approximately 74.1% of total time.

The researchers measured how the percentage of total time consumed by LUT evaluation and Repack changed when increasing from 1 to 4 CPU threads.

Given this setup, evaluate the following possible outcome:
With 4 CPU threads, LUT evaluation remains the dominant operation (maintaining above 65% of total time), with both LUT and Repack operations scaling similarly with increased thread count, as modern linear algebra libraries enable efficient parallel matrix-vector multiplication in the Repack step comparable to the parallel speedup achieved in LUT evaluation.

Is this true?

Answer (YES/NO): NO